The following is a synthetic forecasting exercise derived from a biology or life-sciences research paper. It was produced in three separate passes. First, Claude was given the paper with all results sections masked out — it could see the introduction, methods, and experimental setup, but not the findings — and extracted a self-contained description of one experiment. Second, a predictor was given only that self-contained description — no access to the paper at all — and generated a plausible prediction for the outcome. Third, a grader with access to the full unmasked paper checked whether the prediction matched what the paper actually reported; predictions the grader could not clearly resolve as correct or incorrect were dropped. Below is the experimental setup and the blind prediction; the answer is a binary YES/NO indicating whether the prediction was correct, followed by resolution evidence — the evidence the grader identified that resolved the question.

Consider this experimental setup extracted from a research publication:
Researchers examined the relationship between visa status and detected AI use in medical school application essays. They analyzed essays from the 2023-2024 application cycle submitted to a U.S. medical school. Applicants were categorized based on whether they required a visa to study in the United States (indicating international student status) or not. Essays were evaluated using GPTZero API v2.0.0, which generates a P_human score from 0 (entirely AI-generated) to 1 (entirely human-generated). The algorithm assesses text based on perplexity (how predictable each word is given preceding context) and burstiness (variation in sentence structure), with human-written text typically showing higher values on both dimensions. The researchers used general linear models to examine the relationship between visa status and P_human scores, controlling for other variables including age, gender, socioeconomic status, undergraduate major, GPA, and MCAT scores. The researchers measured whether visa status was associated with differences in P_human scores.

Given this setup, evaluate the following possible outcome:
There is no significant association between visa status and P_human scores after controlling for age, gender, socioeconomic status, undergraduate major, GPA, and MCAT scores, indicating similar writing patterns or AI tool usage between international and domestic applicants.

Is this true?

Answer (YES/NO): NO